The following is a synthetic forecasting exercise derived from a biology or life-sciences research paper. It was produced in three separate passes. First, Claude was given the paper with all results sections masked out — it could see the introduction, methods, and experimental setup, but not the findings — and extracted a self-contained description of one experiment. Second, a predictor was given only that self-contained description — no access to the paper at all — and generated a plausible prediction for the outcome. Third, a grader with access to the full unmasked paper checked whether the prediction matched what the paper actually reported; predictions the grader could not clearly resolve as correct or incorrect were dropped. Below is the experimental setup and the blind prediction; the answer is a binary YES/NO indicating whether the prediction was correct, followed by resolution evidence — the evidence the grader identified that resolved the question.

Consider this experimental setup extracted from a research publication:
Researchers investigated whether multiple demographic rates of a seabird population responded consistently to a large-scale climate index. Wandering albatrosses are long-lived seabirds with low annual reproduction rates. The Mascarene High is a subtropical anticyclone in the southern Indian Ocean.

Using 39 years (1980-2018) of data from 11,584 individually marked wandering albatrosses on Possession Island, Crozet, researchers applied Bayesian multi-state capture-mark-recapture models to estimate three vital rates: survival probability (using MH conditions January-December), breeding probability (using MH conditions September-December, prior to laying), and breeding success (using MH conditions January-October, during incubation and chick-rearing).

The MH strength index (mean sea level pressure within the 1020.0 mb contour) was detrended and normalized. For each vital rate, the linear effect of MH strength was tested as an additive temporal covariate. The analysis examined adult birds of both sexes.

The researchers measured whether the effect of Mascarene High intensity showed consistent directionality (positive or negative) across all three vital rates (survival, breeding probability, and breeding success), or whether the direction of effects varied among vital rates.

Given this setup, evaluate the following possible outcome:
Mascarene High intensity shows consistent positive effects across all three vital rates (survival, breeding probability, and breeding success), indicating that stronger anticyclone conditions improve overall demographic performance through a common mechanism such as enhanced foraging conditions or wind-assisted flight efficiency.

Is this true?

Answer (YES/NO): NO